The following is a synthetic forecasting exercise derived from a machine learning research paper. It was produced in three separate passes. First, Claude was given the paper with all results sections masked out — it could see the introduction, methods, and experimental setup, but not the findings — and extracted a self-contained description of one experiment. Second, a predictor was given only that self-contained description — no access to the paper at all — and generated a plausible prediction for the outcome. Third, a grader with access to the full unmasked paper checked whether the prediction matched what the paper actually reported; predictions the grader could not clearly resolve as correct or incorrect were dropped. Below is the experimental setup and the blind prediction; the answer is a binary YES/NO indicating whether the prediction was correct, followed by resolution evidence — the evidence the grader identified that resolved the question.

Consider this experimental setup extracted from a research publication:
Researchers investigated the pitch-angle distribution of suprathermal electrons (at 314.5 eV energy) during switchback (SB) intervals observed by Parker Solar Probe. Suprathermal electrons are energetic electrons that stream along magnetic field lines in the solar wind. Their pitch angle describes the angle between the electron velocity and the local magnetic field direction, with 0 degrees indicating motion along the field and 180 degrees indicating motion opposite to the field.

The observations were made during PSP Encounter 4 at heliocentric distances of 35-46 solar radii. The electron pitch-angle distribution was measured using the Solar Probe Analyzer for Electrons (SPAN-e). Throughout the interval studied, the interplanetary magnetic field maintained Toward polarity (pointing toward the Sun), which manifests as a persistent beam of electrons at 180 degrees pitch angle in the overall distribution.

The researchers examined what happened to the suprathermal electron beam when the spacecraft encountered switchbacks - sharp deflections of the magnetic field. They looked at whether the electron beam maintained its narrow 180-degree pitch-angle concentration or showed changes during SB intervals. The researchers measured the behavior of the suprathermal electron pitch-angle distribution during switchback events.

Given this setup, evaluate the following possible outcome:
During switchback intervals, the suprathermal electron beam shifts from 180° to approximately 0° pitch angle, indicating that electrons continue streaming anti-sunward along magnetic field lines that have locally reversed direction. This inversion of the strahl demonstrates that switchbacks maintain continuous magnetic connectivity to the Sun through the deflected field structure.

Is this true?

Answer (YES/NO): NO